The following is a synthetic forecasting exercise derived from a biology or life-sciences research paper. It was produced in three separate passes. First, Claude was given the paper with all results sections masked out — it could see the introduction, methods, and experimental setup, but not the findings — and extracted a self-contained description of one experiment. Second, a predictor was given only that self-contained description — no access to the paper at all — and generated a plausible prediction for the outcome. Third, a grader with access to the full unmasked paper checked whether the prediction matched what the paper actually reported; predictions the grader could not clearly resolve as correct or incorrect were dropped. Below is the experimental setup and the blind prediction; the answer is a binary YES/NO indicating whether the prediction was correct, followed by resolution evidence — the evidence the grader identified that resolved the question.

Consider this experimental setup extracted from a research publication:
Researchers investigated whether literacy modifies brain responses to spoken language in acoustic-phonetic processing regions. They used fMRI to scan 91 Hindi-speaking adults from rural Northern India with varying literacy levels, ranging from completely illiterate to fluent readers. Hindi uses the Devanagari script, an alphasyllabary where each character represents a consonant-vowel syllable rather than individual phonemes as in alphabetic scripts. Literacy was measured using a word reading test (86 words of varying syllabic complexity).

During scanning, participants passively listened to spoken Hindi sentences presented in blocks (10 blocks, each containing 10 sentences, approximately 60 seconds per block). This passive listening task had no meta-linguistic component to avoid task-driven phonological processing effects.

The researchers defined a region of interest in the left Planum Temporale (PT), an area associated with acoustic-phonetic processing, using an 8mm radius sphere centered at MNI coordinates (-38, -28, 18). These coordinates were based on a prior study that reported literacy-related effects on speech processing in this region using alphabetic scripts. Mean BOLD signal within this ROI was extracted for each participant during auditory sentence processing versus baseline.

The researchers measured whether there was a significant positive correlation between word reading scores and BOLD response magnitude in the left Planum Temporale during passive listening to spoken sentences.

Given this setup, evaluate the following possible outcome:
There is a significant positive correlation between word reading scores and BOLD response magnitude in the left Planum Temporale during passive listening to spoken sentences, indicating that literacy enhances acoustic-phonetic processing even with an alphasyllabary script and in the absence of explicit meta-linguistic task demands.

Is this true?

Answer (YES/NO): NO